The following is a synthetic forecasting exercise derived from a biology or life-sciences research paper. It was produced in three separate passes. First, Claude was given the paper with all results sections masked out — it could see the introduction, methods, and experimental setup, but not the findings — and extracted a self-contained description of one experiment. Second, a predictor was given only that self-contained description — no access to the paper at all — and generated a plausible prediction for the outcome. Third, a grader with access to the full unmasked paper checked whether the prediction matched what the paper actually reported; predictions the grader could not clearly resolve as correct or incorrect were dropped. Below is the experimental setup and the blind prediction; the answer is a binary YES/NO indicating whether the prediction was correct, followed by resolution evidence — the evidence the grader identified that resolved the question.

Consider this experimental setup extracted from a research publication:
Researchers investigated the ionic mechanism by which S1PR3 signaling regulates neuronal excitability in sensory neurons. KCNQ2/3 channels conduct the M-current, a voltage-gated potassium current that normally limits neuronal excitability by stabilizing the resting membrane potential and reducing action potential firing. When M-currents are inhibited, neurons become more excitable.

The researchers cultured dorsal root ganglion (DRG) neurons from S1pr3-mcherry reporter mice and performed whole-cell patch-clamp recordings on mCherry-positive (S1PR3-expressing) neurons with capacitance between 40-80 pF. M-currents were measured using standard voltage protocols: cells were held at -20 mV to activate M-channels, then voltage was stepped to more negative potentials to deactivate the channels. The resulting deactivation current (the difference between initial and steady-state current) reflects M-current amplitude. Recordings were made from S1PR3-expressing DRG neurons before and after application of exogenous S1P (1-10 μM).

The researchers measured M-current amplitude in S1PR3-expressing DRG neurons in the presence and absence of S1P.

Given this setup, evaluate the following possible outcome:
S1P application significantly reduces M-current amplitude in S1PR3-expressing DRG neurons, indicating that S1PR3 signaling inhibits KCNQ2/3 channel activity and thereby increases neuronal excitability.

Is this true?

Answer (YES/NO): YES